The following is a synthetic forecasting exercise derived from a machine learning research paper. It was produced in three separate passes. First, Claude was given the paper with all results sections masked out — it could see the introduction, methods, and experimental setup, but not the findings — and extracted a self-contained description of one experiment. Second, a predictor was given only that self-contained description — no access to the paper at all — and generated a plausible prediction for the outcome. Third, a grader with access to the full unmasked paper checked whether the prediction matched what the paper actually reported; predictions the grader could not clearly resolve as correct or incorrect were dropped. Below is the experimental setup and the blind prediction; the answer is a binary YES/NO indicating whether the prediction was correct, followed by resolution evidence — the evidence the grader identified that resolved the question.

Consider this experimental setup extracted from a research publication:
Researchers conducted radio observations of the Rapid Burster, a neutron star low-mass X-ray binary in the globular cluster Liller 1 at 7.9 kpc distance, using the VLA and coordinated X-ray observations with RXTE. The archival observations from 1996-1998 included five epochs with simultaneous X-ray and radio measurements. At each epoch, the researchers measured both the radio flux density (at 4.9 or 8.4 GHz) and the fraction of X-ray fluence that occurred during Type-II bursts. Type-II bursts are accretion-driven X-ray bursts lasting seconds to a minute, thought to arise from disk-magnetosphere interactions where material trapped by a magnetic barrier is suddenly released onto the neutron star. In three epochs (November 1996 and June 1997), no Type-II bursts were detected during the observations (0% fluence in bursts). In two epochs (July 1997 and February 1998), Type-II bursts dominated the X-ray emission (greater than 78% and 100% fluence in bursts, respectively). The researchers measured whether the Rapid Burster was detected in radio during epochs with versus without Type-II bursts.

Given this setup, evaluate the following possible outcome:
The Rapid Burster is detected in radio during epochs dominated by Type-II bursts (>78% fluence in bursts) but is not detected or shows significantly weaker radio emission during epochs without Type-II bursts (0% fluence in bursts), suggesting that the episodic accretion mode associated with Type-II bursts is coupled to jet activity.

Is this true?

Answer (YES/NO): NO